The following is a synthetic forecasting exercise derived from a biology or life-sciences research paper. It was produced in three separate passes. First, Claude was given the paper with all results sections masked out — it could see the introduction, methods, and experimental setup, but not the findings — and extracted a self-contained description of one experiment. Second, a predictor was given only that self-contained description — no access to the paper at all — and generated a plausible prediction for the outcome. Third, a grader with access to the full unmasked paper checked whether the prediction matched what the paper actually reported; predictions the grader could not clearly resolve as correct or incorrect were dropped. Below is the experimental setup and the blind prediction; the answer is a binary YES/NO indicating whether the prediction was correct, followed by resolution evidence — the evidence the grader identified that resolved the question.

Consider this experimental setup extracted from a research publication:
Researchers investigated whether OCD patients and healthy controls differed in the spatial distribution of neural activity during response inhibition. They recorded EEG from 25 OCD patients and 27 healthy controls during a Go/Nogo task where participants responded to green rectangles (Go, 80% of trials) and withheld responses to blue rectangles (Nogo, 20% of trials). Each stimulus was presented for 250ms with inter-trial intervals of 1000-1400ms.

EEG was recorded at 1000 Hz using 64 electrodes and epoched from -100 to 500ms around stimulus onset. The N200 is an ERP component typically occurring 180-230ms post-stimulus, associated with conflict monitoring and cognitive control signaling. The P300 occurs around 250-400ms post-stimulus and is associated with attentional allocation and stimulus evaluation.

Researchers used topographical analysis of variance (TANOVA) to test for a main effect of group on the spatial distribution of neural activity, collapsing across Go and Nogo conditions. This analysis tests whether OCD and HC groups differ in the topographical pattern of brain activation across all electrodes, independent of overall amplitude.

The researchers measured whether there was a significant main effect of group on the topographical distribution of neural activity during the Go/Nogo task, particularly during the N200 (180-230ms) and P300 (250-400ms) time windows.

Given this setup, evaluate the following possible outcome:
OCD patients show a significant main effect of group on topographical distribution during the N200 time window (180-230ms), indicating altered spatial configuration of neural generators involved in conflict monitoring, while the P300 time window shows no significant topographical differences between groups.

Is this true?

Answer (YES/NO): NO